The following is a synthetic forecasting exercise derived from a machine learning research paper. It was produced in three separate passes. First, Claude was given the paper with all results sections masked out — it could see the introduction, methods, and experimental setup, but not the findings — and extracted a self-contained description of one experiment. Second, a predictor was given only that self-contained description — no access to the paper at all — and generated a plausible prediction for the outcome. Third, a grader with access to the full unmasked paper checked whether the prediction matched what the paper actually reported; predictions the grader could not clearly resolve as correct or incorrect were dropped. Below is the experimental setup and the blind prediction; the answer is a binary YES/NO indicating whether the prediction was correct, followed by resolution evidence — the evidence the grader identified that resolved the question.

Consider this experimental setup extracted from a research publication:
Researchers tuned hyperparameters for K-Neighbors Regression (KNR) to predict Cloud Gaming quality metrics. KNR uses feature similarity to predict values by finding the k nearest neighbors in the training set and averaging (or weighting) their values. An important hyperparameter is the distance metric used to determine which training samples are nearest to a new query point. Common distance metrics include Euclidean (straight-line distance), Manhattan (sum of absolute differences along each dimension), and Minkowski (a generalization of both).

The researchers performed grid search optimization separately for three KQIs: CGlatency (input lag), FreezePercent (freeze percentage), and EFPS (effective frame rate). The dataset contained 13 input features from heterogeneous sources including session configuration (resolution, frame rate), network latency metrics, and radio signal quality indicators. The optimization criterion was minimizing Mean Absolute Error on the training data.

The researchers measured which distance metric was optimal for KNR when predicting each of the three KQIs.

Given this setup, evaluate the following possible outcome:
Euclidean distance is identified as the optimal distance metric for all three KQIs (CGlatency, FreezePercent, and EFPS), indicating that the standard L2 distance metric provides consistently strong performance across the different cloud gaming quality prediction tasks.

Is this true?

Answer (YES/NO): NO